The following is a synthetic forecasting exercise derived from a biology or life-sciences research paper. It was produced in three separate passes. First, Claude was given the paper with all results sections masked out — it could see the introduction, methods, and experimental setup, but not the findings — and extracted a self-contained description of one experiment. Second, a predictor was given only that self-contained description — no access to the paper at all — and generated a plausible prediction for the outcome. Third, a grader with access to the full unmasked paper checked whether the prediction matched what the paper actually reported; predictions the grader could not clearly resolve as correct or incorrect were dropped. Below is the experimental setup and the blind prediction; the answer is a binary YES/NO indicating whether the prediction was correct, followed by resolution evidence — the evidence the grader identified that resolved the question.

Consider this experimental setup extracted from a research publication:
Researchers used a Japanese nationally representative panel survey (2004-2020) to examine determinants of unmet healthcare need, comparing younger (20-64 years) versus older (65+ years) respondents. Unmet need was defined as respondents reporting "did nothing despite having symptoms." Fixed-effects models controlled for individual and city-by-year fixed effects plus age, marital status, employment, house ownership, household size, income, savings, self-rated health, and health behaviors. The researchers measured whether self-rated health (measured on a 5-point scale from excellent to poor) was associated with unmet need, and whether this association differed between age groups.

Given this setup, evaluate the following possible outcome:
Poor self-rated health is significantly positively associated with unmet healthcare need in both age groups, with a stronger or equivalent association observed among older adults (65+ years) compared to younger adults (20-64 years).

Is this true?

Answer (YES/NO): NO